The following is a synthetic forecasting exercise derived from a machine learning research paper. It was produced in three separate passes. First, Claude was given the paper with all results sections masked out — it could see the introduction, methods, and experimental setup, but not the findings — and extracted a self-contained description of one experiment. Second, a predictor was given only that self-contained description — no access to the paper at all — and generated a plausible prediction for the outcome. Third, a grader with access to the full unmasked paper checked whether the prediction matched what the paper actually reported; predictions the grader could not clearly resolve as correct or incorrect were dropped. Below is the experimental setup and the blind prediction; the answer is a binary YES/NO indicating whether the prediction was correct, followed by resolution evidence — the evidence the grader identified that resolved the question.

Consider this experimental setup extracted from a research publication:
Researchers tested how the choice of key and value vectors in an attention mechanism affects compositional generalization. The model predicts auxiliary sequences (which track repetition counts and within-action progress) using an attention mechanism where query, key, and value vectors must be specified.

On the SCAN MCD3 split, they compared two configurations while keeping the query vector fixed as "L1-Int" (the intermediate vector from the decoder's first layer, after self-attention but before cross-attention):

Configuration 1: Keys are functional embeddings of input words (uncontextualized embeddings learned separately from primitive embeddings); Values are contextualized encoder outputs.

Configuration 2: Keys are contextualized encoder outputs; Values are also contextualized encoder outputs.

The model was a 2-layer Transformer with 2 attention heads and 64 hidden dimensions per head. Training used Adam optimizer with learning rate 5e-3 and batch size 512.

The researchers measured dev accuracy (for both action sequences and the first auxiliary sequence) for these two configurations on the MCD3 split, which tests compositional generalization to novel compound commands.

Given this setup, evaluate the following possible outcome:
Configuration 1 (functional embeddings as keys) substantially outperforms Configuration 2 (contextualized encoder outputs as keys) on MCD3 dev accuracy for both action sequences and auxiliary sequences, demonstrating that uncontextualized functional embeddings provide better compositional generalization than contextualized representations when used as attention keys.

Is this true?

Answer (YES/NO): NO